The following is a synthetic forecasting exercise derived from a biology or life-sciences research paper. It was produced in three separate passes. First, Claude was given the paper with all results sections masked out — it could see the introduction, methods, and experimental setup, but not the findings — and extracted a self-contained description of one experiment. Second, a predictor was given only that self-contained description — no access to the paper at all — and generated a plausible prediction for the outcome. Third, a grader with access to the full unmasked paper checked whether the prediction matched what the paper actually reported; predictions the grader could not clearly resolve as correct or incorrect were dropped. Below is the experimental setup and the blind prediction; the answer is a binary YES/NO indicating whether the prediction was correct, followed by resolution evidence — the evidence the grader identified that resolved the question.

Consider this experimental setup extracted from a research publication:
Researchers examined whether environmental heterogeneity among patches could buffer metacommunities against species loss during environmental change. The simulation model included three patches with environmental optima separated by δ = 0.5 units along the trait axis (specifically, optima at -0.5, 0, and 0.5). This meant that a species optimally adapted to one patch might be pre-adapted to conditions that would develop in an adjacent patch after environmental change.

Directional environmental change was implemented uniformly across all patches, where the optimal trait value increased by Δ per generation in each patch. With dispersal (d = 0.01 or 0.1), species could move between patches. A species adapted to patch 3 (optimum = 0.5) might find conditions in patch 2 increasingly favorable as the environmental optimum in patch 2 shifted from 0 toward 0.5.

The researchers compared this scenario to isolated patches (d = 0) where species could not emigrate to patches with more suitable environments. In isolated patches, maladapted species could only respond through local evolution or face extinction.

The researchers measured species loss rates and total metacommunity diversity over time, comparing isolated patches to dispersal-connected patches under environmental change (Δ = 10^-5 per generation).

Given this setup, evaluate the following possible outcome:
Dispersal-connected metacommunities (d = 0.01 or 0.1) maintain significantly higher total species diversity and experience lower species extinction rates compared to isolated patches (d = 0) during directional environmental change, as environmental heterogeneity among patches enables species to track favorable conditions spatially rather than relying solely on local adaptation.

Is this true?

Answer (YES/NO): NO